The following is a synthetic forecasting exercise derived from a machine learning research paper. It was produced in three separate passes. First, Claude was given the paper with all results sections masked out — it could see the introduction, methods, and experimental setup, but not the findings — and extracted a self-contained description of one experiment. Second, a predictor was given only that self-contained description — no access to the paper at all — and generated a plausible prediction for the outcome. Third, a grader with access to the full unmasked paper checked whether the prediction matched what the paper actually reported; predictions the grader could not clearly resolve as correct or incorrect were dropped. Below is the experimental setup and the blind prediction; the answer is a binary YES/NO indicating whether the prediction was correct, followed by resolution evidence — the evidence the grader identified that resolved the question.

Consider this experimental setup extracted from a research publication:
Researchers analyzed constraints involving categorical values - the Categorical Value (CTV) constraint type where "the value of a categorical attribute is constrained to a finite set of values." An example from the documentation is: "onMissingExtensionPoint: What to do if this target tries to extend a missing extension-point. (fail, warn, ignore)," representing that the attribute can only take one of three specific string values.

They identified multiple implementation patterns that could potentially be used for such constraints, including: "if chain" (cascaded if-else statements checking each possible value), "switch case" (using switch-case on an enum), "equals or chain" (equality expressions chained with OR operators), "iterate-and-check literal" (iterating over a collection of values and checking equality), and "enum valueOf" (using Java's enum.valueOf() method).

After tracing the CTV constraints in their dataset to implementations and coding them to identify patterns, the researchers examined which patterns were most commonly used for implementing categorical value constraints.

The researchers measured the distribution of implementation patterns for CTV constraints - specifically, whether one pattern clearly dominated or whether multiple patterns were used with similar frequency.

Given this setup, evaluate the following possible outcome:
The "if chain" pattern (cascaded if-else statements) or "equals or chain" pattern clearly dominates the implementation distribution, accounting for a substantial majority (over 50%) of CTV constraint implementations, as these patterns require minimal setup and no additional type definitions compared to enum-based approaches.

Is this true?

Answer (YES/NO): NO